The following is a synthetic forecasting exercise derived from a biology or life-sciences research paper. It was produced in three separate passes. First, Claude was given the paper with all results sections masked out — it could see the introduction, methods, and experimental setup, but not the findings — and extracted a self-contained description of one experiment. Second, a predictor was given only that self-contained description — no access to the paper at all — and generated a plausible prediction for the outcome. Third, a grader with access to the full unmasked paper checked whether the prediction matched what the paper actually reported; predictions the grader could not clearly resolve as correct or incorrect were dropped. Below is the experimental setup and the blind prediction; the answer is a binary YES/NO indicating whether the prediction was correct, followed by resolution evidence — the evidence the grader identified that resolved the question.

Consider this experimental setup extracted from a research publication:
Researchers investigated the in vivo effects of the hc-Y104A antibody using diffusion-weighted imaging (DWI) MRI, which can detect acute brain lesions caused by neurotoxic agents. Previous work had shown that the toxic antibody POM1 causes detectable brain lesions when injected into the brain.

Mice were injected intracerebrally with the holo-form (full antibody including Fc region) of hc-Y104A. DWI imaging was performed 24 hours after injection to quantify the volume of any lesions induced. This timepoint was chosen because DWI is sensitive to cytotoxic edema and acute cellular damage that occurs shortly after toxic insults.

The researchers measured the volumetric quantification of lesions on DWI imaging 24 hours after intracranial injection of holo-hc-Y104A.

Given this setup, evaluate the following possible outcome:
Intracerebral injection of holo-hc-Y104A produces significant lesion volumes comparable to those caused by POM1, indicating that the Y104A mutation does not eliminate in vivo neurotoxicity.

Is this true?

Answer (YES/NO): NO